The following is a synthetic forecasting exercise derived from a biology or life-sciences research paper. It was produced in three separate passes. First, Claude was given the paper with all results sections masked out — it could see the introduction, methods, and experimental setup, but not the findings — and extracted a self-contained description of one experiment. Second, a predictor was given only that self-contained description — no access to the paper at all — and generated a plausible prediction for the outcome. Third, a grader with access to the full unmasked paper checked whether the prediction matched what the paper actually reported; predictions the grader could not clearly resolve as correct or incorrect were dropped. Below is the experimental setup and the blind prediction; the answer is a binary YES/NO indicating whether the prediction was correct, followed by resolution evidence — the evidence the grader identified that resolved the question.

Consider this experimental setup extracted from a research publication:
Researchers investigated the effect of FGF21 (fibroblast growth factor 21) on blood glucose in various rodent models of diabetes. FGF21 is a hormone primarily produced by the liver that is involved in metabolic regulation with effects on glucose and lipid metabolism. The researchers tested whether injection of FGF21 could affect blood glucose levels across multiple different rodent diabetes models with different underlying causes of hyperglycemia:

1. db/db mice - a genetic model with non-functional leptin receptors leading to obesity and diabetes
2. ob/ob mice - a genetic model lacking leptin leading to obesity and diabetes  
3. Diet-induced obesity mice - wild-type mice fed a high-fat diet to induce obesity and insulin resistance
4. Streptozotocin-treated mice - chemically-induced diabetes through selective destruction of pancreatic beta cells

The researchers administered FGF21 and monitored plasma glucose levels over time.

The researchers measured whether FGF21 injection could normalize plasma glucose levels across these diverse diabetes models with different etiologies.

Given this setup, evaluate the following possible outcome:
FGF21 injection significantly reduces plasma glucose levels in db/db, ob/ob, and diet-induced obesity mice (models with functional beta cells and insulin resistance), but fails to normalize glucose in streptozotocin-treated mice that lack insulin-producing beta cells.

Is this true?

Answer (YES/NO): NO